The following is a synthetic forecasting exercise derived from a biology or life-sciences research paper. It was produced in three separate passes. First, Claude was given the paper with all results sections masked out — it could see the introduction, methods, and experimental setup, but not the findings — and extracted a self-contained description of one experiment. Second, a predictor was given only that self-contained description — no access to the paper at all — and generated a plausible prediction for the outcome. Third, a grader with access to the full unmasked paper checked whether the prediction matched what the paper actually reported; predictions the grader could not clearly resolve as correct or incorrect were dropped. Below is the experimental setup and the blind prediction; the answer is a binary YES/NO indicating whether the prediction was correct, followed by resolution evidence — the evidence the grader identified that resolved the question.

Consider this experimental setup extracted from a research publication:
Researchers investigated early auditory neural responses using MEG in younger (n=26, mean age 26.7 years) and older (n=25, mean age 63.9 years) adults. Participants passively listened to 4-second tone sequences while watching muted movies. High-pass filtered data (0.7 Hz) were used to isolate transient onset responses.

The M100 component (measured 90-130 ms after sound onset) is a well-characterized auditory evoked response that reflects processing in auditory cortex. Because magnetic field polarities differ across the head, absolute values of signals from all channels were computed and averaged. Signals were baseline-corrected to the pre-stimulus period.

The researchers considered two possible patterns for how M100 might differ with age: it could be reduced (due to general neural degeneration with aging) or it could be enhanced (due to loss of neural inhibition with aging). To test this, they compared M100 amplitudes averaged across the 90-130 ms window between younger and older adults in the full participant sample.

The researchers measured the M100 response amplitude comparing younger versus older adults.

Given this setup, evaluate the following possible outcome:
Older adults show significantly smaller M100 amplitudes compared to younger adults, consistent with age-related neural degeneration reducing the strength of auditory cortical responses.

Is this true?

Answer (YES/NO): NO